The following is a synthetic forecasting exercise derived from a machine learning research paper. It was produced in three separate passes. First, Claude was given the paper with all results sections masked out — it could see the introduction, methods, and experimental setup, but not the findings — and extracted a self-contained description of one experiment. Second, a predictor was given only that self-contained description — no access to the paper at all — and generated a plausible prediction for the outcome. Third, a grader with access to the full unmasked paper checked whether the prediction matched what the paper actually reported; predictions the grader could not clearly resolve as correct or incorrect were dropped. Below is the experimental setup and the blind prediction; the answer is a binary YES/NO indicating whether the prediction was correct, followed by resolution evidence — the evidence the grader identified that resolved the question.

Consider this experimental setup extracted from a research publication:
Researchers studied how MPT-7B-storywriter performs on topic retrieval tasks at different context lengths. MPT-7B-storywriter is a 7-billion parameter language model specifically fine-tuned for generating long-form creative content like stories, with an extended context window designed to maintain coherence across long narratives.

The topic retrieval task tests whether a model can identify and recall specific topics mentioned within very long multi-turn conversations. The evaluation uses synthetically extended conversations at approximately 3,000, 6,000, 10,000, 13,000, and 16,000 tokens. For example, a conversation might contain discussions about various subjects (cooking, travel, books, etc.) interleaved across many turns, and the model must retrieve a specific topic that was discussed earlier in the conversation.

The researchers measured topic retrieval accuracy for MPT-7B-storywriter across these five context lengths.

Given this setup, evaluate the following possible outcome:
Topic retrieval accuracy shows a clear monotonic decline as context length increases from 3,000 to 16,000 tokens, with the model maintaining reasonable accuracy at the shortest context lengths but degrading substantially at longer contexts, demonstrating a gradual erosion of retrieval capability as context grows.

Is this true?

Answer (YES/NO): NO